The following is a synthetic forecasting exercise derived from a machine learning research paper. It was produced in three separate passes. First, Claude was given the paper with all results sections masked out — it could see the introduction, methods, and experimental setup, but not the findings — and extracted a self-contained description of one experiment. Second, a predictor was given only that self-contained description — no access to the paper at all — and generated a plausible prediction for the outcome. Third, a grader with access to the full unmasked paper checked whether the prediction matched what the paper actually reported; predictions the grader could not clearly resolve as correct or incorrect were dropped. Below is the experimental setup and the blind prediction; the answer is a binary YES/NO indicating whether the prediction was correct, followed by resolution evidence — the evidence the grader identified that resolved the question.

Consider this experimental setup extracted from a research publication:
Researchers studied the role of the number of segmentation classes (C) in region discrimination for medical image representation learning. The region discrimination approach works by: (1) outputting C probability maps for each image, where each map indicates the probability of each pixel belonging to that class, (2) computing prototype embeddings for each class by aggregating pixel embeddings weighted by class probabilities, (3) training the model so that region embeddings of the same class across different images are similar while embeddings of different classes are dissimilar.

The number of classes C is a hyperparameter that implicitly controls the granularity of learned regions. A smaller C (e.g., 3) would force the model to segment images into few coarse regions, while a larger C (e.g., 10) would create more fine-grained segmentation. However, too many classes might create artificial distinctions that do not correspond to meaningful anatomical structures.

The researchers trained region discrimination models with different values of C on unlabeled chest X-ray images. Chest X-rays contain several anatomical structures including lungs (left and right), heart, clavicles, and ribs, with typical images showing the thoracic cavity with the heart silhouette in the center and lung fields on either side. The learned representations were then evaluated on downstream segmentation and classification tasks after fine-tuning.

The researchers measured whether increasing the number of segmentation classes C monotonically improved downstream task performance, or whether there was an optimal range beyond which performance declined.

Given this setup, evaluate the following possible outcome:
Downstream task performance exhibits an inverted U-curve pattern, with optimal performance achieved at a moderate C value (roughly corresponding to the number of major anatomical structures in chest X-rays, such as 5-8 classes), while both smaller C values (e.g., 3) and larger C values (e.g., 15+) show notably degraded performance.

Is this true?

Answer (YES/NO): NO